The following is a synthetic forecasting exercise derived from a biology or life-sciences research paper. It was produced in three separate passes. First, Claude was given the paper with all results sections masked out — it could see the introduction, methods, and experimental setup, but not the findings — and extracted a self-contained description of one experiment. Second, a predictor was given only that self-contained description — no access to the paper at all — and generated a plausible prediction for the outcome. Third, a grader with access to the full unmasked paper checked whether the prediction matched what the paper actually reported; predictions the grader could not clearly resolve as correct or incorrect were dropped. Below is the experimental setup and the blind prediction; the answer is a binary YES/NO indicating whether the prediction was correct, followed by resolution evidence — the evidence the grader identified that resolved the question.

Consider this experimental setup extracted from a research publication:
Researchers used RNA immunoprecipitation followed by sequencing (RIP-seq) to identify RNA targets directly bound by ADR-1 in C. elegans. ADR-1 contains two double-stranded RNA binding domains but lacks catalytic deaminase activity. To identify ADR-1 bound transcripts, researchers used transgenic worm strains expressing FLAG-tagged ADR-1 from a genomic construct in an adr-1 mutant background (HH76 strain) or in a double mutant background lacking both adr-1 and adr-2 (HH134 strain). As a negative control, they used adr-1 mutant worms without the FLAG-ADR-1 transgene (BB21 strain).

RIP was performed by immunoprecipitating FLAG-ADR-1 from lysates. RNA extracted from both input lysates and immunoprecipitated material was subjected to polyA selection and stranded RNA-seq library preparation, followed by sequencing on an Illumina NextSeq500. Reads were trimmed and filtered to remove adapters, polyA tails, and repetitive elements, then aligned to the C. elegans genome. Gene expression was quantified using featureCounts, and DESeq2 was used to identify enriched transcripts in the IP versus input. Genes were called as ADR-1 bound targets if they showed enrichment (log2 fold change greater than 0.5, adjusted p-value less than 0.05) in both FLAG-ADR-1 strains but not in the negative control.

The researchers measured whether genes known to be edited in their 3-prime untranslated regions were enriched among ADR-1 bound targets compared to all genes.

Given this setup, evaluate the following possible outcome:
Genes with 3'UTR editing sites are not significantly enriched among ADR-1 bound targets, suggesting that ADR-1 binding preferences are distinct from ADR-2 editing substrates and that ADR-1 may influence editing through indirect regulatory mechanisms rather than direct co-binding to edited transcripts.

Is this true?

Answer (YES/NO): NO